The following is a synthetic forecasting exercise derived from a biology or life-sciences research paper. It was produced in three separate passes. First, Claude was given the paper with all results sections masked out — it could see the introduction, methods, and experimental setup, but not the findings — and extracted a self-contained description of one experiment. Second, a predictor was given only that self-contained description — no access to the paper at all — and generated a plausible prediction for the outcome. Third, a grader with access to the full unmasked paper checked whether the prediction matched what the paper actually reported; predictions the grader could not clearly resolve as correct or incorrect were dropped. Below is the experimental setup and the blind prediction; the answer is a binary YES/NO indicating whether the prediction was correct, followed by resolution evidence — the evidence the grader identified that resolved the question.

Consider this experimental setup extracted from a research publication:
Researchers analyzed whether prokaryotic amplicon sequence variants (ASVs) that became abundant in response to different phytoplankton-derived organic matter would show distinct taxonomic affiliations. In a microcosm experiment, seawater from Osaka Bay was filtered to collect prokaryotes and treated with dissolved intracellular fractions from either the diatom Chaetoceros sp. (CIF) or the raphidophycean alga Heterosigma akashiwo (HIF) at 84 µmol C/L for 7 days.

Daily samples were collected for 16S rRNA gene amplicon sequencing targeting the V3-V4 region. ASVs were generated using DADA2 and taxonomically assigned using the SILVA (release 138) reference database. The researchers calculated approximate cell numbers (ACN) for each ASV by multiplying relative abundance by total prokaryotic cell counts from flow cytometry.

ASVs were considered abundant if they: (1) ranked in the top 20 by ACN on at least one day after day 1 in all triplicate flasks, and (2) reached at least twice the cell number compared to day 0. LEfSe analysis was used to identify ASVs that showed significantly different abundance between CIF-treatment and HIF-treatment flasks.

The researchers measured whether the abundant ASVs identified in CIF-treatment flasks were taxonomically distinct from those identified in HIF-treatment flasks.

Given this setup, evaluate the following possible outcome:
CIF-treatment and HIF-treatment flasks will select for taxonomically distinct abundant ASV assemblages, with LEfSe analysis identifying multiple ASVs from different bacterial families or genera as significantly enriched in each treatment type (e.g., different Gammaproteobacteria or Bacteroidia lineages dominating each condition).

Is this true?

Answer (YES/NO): YES